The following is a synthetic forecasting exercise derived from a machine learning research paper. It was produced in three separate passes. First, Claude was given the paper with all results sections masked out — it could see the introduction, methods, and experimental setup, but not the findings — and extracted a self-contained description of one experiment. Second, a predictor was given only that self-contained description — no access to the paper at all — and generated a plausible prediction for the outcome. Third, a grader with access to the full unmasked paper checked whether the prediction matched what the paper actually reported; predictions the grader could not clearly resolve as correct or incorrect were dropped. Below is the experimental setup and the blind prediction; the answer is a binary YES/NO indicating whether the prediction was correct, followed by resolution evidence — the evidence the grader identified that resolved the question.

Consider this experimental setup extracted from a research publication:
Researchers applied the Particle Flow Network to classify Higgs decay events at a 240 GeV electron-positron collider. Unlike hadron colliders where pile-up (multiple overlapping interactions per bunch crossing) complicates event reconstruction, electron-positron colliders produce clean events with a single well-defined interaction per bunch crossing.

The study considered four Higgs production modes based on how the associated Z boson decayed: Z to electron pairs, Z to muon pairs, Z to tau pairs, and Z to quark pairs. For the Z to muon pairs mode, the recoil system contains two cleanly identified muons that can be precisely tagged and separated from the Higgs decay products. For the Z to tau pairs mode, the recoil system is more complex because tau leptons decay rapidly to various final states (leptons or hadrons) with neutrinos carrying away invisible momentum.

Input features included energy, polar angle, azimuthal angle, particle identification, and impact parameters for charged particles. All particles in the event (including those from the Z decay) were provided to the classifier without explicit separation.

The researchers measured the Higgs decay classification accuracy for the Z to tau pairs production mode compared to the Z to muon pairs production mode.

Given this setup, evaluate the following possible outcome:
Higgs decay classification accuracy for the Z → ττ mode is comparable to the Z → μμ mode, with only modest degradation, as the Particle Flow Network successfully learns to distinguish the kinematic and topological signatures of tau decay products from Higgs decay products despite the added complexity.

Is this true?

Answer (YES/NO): NO